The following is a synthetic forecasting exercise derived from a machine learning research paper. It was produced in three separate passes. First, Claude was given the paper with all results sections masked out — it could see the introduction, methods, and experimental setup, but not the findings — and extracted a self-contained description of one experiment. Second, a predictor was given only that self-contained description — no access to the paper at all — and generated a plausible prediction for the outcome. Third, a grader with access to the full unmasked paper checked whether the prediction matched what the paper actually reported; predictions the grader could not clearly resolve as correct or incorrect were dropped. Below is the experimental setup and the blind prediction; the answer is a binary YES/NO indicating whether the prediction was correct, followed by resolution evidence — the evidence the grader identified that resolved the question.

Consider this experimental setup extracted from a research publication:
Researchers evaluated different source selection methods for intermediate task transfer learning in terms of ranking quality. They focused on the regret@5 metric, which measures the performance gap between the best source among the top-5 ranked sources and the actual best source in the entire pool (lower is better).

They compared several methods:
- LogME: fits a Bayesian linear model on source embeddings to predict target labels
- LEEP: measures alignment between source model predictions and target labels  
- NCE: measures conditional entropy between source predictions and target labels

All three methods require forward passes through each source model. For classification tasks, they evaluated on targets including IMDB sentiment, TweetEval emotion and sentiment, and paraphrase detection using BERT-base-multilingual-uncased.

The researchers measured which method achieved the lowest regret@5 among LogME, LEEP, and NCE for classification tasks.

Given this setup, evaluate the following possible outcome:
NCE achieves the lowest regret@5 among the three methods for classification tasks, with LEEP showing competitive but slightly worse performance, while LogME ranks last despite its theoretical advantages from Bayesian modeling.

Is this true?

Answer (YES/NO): NO